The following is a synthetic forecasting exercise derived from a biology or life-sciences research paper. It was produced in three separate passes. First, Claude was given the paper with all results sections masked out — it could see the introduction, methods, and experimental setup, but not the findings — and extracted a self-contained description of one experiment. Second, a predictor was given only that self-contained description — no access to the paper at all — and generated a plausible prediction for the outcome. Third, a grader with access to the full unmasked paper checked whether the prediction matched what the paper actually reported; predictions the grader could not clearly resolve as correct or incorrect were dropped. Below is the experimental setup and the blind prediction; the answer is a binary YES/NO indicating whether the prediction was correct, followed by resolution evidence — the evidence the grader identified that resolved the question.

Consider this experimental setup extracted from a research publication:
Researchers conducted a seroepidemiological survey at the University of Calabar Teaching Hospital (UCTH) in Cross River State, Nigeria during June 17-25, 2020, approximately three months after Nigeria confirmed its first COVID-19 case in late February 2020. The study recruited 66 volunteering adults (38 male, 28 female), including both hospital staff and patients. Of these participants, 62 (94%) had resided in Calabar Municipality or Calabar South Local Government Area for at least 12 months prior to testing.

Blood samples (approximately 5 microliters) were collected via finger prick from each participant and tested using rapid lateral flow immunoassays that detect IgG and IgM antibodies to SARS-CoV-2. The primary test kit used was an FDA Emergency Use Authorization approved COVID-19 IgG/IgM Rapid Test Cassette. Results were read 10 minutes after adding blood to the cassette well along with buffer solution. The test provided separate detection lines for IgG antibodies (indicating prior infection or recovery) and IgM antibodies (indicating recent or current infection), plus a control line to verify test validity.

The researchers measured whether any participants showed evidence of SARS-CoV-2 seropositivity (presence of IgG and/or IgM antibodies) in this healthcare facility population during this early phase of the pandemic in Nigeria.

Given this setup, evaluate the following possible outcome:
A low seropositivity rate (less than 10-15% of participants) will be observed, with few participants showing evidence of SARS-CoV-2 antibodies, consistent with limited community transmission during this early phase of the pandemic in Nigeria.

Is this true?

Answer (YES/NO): NO